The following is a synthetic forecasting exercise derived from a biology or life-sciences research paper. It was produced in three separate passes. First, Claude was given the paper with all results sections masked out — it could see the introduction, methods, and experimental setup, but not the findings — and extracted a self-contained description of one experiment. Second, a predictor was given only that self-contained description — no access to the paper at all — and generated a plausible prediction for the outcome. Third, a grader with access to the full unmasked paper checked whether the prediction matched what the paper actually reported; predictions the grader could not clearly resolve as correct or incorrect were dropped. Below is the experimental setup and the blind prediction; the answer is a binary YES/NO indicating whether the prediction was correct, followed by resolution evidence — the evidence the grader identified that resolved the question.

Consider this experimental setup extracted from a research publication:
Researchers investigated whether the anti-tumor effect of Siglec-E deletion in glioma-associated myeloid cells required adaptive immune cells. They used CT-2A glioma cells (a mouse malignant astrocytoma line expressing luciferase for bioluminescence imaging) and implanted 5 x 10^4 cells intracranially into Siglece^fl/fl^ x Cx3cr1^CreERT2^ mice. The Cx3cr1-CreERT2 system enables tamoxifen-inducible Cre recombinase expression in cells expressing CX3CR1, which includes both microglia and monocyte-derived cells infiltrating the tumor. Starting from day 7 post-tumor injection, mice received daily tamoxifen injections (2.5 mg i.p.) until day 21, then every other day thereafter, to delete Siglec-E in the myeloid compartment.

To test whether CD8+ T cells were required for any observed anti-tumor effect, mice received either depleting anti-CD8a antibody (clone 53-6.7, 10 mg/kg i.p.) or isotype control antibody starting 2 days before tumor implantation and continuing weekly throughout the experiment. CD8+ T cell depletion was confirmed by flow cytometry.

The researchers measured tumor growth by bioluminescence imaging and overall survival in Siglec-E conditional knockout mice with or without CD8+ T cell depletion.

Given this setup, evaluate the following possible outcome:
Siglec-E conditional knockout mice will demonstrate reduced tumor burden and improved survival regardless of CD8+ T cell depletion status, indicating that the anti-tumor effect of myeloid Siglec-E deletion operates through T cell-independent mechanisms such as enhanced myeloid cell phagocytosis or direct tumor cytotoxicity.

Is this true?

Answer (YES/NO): NO